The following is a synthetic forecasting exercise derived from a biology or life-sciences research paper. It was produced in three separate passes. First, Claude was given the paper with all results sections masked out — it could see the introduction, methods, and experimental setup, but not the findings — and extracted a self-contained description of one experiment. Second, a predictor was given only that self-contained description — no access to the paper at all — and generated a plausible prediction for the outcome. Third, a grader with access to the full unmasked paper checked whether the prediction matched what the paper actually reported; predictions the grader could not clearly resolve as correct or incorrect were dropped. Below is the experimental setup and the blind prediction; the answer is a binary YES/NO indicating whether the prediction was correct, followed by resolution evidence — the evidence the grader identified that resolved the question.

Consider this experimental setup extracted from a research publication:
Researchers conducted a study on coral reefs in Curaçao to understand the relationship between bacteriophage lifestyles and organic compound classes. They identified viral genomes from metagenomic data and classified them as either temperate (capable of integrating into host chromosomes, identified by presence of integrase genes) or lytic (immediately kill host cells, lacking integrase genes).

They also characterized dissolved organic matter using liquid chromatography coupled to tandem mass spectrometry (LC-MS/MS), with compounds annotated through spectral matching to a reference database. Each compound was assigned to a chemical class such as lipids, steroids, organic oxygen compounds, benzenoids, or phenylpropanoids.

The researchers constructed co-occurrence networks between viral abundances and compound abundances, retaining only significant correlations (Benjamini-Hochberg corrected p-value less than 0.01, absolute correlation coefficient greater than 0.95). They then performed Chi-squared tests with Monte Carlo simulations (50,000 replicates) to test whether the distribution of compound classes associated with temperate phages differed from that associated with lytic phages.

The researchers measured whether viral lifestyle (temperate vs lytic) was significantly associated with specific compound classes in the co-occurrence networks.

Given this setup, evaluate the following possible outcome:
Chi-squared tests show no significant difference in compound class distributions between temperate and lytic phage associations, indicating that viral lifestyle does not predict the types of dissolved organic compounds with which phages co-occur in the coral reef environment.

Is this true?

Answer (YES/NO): NO